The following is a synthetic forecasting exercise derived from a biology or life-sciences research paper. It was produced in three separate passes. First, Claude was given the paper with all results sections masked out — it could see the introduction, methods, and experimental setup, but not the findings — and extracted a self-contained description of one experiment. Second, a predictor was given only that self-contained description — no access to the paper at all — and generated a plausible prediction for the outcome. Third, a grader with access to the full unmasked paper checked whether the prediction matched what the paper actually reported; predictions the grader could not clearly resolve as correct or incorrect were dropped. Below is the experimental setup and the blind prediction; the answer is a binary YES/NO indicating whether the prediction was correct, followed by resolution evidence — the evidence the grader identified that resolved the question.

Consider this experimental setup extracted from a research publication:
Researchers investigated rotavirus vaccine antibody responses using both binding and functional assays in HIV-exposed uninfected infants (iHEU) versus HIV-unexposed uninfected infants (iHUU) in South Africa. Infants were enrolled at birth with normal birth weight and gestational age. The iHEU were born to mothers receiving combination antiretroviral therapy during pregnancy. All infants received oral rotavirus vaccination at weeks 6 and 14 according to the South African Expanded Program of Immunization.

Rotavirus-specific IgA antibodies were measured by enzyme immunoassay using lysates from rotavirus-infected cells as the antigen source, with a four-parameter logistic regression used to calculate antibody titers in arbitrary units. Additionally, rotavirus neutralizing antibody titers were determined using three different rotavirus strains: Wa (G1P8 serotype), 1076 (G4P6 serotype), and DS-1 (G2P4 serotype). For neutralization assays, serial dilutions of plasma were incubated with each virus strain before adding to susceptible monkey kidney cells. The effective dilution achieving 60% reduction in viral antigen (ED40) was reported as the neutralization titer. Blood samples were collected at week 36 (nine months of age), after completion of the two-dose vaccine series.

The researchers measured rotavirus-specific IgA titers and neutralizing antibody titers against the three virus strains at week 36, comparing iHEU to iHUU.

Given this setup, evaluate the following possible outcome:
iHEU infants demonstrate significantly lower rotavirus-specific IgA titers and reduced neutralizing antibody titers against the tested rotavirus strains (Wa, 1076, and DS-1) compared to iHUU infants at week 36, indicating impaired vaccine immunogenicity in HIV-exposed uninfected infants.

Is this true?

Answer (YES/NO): NO